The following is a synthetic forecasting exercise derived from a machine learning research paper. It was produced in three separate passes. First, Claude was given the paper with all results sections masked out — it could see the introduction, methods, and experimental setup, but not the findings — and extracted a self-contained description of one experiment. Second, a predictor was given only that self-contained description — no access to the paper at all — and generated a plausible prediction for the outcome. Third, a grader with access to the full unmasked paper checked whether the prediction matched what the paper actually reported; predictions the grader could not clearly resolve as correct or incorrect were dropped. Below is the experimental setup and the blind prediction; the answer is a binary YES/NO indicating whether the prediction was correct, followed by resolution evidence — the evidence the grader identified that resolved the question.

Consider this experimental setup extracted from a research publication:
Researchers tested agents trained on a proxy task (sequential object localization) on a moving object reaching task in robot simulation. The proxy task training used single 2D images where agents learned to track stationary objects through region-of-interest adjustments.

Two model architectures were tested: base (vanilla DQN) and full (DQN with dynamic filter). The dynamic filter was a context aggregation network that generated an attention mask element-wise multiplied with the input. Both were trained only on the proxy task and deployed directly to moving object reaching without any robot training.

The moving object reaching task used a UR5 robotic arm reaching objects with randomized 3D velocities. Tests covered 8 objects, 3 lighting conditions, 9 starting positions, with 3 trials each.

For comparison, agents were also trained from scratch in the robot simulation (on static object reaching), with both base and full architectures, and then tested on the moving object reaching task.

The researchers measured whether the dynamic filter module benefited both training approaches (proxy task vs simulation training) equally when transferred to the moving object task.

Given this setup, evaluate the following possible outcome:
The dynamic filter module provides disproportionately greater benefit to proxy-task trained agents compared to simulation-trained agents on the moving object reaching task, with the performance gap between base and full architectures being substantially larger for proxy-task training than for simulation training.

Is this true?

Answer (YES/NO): YES